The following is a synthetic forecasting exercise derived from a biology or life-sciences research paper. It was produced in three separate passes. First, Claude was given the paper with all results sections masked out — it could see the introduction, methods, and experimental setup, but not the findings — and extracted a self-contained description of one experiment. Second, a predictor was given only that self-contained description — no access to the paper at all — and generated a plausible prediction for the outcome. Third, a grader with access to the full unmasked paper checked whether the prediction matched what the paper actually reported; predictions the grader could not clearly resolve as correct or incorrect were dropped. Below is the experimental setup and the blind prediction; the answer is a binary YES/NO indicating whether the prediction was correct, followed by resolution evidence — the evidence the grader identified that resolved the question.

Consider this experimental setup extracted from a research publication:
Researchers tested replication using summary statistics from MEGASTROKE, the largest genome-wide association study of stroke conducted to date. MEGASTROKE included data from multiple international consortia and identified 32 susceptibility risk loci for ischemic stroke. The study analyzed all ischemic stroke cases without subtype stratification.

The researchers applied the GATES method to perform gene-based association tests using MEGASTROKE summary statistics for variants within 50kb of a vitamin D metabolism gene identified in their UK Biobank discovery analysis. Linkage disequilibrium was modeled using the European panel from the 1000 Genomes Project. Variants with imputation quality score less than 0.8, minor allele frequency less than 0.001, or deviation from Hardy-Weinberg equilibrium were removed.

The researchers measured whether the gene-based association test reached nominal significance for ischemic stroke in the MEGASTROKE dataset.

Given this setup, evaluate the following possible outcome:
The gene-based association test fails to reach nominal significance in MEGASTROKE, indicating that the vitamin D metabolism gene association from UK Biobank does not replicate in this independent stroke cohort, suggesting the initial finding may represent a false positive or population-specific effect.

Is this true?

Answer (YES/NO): NO